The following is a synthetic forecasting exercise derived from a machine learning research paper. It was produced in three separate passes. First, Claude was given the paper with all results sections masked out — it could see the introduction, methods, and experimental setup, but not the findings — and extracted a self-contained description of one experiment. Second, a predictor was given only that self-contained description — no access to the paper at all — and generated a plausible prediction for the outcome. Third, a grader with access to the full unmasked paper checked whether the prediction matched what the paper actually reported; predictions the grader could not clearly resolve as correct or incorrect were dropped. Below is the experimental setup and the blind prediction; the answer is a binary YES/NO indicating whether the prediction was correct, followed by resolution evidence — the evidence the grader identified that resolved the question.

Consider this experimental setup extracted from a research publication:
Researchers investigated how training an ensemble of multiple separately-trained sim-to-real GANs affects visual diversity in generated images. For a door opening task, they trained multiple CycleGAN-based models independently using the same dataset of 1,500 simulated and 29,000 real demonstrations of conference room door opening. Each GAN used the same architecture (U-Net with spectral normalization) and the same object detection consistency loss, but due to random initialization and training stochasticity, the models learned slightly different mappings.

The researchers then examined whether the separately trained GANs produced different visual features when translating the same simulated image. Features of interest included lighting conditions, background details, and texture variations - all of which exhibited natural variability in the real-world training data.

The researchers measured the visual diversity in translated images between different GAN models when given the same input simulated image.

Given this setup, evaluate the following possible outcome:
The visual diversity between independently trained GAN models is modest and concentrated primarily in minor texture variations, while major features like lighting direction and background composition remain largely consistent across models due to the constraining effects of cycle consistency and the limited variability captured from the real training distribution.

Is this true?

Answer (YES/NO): NO